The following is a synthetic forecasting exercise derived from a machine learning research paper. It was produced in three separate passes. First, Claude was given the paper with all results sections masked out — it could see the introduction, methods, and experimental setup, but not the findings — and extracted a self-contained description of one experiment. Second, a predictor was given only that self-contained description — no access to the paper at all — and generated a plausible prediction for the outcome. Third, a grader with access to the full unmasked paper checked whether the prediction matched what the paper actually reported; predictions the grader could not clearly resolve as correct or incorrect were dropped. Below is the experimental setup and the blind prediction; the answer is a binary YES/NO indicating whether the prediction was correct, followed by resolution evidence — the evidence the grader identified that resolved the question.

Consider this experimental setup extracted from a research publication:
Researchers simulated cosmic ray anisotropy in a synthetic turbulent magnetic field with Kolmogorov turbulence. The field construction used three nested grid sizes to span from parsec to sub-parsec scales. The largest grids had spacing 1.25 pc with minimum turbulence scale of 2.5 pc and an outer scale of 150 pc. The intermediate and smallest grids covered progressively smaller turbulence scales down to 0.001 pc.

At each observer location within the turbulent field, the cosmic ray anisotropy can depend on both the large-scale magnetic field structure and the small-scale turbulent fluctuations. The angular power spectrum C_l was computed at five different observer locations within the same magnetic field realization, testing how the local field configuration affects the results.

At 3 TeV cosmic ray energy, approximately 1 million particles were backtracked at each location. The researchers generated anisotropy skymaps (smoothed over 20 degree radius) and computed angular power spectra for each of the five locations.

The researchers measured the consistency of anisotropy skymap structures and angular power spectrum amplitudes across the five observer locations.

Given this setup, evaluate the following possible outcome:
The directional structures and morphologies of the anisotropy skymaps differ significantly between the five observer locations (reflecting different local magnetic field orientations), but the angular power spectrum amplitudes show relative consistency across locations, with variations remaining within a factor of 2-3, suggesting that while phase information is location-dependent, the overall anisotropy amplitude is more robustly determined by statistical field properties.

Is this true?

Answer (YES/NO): NO